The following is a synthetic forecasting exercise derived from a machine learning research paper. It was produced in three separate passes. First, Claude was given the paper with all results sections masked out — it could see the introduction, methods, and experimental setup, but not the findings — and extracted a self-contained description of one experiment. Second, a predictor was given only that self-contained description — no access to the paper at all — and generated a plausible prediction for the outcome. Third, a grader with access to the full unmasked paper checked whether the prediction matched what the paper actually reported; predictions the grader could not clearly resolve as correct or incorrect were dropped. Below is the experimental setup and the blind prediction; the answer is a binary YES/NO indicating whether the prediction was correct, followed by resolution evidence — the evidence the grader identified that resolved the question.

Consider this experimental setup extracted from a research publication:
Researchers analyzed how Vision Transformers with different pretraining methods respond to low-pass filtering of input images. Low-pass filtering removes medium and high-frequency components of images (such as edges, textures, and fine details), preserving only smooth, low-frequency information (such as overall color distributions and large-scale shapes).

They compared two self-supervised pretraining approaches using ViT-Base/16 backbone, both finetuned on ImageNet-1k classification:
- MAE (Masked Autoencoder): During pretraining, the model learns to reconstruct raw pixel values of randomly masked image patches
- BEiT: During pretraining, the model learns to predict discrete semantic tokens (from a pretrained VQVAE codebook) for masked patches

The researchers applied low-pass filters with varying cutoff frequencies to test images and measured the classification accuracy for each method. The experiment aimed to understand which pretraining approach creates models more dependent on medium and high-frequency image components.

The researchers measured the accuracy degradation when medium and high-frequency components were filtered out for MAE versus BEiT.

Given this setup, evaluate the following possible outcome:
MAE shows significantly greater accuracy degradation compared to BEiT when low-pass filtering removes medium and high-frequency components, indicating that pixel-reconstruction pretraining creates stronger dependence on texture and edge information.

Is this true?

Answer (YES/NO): YES